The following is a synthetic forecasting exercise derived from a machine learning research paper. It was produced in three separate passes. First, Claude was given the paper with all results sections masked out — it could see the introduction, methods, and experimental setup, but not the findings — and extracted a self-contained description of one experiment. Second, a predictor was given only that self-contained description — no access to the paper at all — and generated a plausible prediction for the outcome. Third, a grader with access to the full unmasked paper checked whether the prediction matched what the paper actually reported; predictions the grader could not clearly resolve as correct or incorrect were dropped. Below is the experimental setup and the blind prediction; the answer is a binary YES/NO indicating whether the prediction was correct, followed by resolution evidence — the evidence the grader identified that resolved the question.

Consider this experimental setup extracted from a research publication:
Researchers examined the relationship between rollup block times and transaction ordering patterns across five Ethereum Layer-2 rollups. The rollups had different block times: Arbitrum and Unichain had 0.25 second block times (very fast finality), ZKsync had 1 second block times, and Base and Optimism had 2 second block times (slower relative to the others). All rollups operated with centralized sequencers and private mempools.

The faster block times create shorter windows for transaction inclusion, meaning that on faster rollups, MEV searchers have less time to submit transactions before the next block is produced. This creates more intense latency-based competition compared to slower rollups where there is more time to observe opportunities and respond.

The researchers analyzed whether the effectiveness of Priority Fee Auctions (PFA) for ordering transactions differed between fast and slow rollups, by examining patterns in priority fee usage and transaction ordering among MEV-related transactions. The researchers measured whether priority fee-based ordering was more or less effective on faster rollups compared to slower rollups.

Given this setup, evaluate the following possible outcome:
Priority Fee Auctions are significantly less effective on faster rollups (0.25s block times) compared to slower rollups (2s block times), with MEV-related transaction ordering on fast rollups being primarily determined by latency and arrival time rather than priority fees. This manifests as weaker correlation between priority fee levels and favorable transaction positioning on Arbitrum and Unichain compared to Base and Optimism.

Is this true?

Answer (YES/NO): YES